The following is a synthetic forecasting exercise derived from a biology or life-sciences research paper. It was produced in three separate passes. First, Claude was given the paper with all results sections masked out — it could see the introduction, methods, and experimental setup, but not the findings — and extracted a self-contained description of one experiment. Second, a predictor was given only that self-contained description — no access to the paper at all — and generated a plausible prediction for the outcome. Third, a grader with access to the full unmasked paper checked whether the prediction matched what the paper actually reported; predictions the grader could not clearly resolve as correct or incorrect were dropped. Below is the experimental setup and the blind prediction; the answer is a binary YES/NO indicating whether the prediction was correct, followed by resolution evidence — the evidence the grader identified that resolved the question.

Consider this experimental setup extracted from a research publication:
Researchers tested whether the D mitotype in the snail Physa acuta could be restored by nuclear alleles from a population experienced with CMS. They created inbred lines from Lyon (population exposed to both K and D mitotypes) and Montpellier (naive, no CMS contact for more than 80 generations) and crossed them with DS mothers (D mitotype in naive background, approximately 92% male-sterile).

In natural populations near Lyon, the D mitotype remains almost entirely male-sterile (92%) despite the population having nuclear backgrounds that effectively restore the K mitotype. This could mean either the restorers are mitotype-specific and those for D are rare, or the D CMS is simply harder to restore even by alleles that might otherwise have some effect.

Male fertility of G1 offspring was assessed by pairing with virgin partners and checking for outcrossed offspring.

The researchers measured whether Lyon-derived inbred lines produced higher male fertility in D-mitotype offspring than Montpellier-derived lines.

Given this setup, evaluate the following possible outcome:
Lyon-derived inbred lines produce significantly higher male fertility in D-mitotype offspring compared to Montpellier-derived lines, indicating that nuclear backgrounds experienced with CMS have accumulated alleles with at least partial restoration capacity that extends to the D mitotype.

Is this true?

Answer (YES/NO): NO